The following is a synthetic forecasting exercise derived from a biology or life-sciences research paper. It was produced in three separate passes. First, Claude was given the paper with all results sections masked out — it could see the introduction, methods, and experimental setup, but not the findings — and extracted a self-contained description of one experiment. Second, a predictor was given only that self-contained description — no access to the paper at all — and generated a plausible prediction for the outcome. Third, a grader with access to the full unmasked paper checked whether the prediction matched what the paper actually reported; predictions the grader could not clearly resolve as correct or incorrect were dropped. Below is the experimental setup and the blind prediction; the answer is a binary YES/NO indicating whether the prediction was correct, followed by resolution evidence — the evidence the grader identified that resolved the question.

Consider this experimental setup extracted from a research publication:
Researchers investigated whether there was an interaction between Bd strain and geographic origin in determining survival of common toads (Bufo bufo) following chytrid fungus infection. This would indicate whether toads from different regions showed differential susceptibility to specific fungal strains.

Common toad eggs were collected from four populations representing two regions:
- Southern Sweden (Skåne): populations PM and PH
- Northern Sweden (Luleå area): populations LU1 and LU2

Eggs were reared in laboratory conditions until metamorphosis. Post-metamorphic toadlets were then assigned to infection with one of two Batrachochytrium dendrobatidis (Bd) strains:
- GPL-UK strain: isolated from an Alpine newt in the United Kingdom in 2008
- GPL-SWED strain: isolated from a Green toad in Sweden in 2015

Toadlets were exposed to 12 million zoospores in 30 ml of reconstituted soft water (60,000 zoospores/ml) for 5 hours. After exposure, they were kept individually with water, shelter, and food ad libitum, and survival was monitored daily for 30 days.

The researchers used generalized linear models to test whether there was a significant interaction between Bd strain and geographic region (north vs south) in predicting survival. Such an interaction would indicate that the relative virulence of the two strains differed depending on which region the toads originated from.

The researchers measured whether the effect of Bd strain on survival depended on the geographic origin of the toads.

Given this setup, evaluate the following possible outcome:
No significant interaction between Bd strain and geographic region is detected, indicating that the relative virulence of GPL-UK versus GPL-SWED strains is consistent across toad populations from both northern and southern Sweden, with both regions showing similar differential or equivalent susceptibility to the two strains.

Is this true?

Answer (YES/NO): NO